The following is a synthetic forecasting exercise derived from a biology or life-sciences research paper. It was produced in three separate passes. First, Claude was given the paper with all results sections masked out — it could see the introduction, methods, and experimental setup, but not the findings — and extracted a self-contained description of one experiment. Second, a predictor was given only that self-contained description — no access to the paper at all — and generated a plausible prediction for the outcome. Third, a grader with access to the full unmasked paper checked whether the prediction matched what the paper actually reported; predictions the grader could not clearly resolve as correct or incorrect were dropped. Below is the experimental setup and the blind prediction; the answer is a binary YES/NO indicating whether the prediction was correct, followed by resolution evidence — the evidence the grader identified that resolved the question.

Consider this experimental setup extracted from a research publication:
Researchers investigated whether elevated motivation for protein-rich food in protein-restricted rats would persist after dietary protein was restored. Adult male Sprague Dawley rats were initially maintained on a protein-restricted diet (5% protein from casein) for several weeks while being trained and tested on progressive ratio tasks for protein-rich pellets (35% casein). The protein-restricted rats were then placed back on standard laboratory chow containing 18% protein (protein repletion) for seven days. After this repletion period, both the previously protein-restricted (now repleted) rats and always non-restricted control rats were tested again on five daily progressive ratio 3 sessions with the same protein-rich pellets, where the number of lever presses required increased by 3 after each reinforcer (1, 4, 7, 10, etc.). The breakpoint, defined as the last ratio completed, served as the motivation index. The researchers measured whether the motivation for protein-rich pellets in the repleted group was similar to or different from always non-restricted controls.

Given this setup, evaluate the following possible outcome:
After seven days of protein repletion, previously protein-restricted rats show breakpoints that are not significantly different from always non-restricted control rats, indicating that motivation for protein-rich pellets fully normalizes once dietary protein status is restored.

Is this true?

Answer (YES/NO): YES